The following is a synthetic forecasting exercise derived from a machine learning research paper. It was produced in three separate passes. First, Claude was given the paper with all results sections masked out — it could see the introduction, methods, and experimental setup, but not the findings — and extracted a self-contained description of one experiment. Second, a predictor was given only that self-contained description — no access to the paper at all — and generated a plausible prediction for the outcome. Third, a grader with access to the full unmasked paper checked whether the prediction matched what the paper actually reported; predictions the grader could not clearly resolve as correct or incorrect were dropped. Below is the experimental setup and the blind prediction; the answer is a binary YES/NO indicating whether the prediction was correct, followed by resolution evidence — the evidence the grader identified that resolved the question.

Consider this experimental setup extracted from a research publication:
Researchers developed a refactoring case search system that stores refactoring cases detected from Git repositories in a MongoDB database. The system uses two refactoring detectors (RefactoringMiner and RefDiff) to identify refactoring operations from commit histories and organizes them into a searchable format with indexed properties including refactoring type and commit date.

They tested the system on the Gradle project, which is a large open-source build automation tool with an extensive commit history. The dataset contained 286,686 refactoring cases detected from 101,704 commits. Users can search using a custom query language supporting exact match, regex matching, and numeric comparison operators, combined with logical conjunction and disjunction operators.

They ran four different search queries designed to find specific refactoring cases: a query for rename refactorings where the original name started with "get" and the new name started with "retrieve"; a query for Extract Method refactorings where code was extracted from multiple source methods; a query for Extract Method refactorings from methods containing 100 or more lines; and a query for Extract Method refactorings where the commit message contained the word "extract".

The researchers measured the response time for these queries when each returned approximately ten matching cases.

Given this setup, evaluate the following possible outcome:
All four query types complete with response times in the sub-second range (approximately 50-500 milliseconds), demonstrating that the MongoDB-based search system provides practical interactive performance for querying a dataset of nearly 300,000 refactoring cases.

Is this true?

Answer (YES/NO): NO